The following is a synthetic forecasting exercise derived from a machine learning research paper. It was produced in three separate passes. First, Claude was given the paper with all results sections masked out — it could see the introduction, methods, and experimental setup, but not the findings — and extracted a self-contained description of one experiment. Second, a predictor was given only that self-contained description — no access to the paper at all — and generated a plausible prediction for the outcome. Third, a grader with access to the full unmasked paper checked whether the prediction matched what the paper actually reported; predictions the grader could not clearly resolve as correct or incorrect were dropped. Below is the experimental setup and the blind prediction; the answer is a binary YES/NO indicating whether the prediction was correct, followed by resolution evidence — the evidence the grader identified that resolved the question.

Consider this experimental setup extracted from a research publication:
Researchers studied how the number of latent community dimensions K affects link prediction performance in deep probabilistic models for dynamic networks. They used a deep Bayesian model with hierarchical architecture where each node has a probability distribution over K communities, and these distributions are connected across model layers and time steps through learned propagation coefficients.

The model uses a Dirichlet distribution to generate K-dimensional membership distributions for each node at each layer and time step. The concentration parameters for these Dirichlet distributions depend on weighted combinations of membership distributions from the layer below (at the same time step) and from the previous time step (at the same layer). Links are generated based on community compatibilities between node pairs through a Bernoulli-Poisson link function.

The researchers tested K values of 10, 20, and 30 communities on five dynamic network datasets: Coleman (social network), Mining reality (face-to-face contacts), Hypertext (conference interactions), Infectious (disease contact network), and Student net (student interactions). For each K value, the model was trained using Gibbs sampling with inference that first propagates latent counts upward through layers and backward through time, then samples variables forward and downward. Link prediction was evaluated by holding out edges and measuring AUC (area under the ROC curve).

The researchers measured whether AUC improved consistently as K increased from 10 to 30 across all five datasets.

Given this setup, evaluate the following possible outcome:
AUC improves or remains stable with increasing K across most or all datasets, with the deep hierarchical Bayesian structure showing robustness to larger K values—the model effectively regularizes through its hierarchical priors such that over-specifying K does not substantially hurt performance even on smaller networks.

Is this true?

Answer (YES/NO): YES